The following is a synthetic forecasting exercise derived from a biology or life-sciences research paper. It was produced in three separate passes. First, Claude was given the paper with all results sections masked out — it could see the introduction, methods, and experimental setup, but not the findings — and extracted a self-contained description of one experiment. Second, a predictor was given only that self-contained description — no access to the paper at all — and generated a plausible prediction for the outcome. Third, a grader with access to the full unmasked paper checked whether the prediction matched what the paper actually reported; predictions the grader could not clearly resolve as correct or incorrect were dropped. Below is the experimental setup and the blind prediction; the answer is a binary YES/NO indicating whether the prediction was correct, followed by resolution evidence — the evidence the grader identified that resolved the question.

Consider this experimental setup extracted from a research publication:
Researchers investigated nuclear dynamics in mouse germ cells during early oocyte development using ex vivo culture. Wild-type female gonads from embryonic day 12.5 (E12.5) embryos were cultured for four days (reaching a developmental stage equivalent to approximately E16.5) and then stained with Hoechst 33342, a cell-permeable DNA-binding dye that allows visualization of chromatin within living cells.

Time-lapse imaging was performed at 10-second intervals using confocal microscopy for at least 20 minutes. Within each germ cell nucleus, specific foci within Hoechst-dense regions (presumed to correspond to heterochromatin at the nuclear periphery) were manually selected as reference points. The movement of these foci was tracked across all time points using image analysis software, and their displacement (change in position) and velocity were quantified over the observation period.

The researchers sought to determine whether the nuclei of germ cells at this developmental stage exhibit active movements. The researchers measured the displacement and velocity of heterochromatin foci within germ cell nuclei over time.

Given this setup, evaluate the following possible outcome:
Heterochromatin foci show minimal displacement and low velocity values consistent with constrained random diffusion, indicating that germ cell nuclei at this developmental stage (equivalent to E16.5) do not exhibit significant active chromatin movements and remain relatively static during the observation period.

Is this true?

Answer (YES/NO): NO